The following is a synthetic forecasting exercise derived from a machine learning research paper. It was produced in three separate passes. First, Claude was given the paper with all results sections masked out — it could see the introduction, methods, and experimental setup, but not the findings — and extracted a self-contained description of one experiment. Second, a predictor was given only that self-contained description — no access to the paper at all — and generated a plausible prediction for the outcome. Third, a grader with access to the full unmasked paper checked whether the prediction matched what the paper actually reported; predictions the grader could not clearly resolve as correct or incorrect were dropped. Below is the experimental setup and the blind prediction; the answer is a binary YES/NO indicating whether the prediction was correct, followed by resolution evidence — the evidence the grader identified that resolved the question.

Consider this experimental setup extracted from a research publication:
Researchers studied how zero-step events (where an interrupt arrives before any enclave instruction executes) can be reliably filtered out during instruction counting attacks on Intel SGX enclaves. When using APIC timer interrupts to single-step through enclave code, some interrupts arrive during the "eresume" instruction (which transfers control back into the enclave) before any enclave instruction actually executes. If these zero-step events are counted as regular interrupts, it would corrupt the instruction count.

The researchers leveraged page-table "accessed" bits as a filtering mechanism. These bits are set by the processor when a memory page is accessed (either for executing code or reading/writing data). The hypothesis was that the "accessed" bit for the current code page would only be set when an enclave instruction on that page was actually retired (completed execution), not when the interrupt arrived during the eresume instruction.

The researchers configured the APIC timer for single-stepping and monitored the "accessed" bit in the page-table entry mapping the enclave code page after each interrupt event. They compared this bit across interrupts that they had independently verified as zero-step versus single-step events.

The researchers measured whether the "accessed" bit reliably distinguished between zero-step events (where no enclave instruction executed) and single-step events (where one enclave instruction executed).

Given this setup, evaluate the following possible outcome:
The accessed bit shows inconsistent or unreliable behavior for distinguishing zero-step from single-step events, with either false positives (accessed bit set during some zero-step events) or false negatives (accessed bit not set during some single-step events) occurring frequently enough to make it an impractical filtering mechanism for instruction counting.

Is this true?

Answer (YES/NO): NO